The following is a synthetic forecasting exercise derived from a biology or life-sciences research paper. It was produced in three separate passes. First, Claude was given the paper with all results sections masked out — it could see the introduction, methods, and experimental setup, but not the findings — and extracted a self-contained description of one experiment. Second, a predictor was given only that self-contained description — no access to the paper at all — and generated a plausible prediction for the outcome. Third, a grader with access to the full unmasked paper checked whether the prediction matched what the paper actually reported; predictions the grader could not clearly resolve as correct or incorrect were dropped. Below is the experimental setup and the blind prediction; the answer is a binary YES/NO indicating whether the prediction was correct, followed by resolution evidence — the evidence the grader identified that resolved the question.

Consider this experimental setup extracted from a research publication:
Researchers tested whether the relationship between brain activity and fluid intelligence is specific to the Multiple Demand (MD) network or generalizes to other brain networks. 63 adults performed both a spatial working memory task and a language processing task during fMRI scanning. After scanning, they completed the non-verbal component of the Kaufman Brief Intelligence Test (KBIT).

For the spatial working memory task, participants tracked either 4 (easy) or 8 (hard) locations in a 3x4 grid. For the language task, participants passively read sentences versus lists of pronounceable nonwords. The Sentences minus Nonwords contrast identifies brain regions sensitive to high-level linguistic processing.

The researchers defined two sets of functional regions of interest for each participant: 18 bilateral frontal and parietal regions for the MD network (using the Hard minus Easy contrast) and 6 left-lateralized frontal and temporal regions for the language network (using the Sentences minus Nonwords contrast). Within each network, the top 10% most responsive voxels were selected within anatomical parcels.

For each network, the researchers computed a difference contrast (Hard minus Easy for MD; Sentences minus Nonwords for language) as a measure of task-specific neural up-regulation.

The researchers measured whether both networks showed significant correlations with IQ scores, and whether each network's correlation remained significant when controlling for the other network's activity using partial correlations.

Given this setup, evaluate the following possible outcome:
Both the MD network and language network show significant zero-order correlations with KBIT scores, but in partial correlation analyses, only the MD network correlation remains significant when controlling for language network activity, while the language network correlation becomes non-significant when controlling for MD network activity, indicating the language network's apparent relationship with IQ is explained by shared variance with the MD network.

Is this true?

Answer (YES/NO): NO